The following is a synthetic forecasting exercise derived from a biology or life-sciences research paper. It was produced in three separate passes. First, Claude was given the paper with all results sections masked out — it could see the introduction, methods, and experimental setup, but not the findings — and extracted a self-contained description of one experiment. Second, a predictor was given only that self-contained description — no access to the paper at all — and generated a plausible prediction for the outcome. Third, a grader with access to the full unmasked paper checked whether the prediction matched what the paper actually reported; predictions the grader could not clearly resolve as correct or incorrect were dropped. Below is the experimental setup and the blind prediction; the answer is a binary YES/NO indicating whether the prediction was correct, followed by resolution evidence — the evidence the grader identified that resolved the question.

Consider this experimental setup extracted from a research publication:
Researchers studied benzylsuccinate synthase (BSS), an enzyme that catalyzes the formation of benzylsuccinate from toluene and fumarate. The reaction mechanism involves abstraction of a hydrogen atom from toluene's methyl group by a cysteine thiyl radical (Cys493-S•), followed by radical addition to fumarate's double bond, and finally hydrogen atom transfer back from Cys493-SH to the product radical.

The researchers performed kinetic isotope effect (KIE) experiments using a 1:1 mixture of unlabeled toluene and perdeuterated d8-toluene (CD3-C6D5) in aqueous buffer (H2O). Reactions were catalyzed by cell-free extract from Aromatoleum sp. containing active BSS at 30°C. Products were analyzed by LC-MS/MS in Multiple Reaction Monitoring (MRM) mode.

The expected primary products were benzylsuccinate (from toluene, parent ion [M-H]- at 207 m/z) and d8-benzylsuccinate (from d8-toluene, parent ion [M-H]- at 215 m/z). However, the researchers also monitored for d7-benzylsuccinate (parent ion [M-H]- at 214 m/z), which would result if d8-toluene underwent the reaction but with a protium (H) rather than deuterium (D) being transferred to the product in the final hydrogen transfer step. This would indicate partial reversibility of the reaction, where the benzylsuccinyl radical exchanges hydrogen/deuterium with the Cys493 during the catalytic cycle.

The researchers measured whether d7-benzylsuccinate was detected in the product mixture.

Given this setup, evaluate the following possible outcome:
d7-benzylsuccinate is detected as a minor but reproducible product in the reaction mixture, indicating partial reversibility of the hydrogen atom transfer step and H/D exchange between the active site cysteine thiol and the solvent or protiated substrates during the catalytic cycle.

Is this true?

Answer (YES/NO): YES